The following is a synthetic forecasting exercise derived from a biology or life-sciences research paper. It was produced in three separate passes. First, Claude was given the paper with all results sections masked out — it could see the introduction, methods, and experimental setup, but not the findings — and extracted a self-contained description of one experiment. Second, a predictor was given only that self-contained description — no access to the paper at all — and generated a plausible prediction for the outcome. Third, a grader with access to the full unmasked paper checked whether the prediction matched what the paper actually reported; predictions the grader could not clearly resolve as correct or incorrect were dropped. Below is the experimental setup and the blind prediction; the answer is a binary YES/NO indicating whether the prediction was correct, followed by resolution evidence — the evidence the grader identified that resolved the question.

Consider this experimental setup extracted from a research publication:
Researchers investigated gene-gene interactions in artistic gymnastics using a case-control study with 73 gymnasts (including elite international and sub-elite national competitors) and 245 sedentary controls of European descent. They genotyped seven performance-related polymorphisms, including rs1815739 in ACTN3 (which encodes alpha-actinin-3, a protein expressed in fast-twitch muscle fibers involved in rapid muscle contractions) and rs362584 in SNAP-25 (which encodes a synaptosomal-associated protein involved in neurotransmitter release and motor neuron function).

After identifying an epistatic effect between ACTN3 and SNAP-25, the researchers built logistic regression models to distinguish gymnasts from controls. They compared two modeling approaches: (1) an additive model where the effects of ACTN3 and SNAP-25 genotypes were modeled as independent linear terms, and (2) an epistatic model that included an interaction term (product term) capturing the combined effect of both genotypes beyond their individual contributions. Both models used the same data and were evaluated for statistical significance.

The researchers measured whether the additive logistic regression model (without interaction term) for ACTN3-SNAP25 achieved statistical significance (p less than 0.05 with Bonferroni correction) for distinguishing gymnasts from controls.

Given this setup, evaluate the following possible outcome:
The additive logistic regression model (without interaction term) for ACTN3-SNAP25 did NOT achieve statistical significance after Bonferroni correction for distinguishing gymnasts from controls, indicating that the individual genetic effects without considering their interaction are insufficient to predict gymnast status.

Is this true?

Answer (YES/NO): YES